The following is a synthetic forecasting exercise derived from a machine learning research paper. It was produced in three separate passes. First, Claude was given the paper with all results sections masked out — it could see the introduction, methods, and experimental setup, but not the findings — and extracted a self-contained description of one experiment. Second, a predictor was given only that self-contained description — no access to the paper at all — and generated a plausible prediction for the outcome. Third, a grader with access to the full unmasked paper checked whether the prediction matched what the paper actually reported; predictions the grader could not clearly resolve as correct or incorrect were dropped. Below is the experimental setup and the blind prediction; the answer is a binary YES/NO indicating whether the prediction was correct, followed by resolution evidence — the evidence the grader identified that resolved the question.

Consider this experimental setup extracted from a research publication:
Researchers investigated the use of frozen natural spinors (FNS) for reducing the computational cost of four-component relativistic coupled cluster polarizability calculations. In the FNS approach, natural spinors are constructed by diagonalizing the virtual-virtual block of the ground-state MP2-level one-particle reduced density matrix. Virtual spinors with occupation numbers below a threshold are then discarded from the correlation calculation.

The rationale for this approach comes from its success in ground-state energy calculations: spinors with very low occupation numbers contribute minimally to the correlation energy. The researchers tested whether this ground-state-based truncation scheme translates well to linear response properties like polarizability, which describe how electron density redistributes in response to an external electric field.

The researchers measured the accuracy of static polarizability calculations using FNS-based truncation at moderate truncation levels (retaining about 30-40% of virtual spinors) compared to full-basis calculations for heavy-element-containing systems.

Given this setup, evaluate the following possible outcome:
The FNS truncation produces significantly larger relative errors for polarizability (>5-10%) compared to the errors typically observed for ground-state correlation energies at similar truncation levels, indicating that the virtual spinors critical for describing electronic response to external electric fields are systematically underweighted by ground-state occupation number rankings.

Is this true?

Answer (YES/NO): YES